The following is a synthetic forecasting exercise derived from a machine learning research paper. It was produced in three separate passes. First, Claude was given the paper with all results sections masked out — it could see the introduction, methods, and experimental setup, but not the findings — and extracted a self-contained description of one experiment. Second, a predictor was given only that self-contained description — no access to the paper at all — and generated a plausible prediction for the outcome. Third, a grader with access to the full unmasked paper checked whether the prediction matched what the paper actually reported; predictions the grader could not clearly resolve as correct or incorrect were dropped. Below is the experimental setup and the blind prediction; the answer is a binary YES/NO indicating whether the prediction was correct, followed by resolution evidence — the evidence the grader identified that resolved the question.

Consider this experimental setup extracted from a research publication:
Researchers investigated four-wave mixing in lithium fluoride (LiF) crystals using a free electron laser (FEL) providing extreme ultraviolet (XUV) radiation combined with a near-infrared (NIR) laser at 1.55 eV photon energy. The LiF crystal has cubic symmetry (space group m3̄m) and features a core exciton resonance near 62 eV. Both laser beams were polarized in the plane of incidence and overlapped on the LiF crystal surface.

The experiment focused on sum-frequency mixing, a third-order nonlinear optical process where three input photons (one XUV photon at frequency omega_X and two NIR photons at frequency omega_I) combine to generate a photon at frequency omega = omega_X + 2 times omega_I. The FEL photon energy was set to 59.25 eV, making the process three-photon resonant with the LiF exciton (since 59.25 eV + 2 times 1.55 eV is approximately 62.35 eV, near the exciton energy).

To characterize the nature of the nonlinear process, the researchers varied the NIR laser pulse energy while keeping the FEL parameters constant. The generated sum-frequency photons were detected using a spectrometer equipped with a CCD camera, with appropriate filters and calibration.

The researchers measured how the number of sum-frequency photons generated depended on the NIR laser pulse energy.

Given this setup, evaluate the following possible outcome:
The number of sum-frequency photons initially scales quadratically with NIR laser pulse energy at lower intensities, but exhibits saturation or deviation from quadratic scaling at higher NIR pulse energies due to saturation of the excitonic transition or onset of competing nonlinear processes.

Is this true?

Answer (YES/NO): NO